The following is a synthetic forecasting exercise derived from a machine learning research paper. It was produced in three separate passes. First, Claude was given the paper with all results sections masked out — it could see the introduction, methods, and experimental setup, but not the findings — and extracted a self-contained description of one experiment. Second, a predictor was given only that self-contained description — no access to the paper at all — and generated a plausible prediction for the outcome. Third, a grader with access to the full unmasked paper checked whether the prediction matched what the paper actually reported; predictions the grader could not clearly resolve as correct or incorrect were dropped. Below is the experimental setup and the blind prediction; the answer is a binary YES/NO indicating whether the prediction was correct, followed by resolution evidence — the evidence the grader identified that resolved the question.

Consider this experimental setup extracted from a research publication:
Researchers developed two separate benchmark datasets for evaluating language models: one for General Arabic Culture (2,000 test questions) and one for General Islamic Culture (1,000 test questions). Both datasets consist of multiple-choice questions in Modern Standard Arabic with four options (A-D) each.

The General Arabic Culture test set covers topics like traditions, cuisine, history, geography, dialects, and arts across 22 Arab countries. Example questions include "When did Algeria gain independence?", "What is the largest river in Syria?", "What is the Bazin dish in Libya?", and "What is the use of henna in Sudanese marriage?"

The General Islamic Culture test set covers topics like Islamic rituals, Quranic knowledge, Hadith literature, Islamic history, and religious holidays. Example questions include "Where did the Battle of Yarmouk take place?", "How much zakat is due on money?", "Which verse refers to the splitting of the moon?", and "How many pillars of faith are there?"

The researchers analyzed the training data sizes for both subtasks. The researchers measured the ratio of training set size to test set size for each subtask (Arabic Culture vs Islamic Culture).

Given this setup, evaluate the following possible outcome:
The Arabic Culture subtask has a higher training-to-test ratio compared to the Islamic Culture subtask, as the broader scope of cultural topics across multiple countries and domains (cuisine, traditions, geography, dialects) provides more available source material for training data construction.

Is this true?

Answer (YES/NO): YES